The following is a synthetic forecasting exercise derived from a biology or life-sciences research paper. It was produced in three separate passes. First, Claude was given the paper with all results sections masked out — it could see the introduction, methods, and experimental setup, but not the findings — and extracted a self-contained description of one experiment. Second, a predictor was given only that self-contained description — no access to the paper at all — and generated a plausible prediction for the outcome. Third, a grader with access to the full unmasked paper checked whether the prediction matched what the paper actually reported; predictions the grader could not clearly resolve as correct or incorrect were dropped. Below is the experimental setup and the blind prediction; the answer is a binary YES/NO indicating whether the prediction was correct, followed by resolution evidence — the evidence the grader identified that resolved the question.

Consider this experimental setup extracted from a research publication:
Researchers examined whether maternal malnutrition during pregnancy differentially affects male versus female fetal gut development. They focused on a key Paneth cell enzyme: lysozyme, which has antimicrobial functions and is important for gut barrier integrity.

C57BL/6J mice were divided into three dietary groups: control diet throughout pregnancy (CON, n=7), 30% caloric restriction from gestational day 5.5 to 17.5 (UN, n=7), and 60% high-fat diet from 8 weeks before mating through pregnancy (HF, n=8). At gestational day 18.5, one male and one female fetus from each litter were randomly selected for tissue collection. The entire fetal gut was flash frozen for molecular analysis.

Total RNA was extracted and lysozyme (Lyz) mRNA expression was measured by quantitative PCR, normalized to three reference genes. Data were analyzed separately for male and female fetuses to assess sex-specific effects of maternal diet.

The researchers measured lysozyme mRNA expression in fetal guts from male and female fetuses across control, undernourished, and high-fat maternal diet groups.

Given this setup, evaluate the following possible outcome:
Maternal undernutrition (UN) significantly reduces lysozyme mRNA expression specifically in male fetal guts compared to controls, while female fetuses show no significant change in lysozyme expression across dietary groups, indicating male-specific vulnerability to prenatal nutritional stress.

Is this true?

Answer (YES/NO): NO